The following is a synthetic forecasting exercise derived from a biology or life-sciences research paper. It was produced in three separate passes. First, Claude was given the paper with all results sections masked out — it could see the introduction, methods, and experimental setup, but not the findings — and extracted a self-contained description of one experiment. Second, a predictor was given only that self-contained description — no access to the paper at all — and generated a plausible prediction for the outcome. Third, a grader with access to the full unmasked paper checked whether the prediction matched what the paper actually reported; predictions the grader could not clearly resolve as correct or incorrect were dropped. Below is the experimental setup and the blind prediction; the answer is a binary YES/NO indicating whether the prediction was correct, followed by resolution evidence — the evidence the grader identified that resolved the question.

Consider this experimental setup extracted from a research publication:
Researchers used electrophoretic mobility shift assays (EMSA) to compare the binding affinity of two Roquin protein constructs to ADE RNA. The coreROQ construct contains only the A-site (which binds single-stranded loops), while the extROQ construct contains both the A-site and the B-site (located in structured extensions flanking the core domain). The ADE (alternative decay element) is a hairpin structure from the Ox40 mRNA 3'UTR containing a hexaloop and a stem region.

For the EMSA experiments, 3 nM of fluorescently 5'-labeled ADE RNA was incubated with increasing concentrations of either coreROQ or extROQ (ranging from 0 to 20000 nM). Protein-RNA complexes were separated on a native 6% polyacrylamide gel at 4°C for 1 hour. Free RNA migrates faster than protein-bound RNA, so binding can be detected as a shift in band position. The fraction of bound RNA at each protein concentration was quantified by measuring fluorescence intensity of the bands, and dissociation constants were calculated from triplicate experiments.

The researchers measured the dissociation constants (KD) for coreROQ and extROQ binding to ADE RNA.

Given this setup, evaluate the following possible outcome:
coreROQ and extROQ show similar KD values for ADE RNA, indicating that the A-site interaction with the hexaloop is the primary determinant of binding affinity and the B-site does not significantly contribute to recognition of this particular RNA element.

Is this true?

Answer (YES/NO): YES